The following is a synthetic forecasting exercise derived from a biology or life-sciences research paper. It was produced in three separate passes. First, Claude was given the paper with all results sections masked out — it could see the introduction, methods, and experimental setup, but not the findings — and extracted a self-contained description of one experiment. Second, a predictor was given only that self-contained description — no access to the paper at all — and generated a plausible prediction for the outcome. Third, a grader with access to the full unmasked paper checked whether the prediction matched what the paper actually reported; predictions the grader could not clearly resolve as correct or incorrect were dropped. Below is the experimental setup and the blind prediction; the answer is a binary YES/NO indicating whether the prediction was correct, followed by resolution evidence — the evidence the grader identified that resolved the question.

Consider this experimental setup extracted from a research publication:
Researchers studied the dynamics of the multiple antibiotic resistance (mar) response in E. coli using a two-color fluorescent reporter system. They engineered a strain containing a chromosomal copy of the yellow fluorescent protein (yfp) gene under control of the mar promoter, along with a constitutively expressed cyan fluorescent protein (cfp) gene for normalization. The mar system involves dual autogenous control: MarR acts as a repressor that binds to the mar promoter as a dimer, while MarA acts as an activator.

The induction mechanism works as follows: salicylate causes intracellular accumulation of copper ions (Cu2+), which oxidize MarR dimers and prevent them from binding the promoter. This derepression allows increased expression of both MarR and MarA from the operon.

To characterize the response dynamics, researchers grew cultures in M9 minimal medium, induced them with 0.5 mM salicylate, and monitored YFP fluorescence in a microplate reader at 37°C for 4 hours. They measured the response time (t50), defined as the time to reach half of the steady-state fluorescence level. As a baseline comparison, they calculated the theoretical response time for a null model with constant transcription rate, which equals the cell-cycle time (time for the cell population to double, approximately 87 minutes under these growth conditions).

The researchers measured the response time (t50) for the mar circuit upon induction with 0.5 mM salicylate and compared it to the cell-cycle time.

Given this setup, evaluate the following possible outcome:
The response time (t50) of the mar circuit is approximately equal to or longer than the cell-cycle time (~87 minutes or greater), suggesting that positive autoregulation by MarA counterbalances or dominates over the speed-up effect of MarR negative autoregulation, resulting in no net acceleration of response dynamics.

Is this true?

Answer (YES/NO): NO